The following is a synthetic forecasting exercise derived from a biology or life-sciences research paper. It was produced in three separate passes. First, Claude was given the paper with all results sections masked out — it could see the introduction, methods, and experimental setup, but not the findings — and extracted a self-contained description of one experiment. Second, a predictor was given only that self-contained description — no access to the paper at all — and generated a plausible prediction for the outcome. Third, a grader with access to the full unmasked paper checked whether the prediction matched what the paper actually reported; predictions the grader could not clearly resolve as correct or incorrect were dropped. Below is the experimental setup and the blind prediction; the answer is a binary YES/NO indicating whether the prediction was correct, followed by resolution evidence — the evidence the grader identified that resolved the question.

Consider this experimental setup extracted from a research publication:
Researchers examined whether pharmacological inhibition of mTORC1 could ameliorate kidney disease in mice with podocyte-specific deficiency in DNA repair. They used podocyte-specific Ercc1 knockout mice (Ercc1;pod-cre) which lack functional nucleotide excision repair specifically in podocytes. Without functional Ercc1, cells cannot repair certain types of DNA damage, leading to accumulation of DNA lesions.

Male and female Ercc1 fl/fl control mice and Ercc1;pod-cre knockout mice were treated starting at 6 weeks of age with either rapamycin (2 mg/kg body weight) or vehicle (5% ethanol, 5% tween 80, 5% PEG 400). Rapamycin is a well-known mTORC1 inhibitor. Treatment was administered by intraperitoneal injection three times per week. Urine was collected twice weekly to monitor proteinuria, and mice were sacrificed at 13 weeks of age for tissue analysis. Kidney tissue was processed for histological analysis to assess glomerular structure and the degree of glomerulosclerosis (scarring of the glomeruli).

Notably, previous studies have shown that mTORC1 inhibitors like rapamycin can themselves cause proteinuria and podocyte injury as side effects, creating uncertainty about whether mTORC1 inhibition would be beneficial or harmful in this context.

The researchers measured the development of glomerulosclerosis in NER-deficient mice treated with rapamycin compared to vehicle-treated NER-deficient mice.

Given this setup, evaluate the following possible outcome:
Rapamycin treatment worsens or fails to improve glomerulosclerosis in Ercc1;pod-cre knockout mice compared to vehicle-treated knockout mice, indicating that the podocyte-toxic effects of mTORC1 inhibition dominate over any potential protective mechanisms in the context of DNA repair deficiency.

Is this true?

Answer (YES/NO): NO